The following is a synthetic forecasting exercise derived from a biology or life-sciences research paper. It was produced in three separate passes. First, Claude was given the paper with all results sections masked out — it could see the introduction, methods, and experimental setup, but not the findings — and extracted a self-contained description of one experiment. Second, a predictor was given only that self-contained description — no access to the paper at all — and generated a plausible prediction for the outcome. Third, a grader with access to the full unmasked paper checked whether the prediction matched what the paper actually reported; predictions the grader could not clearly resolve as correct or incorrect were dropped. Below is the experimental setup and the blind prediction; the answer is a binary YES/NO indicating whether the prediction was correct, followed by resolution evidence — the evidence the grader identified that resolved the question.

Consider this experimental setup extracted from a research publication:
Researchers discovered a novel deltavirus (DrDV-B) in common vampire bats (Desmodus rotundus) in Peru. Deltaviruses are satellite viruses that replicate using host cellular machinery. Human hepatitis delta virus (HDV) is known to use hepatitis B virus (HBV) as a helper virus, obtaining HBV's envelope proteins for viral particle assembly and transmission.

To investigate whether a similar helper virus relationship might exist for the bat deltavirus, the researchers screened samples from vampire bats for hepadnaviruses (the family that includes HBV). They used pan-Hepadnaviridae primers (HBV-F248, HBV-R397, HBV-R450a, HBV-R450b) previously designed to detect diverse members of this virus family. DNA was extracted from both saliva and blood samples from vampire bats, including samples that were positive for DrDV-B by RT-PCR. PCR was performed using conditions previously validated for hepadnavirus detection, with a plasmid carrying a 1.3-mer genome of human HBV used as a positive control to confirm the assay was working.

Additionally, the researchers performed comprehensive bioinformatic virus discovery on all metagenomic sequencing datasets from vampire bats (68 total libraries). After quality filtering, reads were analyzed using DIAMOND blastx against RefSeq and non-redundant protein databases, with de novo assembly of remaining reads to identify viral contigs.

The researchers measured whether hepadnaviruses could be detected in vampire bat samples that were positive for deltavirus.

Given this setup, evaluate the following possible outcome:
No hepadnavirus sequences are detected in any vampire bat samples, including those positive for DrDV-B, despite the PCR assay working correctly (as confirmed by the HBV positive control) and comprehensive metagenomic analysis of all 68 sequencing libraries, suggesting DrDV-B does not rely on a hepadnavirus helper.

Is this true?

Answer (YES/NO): YES